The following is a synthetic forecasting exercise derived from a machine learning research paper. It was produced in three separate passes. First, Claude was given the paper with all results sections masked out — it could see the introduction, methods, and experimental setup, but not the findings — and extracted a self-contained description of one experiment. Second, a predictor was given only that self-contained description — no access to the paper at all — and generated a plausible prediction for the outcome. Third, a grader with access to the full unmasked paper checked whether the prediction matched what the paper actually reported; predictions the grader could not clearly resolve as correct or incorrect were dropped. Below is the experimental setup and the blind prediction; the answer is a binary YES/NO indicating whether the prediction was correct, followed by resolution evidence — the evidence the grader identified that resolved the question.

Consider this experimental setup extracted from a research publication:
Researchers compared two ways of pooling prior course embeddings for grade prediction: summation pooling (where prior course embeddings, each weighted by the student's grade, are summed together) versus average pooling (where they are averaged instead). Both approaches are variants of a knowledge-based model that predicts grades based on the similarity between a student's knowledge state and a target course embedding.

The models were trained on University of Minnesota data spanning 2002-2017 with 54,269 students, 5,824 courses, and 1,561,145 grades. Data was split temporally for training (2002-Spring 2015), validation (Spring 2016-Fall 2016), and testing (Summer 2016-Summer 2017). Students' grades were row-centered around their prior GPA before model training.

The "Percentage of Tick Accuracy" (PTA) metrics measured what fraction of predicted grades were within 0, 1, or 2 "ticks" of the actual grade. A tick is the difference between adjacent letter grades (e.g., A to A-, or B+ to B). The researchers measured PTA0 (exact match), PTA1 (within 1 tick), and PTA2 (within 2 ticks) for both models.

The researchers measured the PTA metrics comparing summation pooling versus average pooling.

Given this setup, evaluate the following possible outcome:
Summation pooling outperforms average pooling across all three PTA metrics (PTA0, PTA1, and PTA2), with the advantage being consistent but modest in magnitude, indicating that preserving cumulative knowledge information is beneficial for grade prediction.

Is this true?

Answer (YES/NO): NO